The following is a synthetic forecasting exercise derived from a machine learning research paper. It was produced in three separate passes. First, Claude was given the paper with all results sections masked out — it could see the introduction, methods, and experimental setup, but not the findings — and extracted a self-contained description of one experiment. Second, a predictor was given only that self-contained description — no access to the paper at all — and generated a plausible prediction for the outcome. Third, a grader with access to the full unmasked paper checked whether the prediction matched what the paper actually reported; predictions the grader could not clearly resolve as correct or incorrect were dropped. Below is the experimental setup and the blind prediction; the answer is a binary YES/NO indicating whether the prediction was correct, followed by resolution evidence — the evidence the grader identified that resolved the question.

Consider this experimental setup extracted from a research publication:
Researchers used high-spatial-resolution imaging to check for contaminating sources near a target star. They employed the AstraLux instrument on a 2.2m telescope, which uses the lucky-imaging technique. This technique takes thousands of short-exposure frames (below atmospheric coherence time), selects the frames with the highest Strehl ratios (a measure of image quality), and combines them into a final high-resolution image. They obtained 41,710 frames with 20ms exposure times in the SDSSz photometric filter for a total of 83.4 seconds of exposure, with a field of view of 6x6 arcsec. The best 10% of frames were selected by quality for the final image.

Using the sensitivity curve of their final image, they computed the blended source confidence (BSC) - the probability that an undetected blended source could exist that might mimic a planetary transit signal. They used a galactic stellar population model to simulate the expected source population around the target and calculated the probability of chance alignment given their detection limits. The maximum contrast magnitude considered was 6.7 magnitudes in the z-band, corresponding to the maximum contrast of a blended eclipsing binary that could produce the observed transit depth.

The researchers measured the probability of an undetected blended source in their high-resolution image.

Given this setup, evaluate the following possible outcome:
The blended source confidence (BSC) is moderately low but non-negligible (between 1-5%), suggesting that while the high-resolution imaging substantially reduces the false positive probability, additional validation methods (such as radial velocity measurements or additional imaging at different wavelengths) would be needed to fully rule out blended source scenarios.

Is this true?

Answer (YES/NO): NO